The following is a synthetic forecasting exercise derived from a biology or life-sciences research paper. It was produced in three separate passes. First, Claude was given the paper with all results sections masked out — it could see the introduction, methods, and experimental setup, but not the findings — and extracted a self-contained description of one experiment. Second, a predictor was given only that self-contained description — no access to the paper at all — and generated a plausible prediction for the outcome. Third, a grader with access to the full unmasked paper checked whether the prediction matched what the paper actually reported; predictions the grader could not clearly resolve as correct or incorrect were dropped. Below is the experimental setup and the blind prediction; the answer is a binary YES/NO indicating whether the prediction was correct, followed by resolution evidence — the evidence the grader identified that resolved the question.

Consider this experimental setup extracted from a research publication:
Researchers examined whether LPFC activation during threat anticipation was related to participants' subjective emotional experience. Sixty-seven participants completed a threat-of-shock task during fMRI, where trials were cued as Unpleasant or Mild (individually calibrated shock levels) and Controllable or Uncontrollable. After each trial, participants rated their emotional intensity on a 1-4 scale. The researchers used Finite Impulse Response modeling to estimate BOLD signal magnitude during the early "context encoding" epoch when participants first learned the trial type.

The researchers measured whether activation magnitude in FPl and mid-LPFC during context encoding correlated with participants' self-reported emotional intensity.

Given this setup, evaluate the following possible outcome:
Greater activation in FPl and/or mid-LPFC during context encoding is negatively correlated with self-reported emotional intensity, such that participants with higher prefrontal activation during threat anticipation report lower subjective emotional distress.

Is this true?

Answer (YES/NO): NO